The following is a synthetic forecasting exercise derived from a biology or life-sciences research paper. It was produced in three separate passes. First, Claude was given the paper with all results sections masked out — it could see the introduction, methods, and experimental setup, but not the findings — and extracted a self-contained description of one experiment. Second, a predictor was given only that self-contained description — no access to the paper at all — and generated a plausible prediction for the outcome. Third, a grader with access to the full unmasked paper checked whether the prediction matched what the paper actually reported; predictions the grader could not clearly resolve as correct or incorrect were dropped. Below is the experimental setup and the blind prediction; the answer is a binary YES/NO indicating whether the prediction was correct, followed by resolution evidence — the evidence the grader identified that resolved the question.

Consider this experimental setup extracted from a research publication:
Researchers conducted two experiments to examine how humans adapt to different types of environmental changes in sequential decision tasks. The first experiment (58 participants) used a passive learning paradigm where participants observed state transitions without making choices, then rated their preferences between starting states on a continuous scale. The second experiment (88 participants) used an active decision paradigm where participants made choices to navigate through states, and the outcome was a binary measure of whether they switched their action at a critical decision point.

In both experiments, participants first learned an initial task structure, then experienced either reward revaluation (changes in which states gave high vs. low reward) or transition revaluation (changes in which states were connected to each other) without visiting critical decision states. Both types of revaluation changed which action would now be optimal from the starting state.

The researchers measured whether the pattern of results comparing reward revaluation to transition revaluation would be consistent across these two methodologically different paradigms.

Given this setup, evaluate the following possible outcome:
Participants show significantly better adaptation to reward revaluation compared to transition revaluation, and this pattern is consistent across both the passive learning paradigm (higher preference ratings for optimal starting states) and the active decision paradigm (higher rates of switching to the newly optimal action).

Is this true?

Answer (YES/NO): YES